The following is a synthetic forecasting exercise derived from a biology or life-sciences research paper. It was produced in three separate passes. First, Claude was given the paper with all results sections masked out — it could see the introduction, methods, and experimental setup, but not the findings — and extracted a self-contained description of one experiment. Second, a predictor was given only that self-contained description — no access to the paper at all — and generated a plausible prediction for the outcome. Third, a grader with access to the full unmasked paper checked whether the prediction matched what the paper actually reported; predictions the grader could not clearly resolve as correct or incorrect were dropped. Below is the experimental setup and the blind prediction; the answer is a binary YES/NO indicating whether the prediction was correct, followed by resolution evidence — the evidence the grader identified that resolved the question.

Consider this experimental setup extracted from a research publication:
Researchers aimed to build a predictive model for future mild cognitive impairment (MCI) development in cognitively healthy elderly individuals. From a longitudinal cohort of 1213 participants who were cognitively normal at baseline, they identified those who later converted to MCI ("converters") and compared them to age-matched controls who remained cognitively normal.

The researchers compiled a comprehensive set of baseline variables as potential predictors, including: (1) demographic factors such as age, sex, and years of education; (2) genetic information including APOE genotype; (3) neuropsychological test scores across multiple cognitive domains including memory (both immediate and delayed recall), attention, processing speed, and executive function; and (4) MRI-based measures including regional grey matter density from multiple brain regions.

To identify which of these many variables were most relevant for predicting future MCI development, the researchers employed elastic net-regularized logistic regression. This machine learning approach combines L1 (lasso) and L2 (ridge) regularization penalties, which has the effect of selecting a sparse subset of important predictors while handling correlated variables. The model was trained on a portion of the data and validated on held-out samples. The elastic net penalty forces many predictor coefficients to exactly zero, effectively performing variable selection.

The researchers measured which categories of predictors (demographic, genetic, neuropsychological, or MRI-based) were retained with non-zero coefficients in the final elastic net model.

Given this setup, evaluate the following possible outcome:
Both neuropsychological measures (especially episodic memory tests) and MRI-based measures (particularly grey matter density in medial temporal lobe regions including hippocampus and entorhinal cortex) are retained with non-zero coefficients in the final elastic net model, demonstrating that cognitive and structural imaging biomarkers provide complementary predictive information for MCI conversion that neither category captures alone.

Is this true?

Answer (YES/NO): NO